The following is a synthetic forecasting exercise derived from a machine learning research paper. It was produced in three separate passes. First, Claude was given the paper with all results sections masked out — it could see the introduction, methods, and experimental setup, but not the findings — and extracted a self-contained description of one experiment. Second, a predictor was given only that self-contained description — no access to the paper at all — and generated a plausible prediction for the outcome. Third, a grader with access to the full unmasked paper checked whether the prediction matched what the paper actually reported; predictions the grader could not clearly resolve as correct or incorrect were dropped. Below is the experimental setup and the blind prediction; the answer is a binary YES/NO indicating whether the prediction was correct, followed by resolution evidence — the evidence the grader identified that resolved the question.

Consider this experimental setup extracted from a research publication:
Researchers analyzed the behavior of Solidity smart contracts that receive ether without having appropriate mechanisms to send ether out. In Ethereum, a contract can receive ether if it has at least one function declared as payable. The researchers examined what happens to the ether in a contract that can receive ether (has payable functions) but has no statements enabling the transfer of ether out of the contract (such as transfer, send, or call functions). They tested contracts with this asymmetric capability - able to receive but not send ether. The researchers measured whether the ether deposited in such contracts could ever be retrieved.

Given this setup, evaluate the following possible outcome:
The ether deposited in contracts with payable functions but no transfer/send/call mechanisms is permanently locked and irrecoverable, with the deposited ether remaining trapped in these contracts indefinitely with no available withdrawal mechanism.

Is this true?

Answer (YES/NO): YES